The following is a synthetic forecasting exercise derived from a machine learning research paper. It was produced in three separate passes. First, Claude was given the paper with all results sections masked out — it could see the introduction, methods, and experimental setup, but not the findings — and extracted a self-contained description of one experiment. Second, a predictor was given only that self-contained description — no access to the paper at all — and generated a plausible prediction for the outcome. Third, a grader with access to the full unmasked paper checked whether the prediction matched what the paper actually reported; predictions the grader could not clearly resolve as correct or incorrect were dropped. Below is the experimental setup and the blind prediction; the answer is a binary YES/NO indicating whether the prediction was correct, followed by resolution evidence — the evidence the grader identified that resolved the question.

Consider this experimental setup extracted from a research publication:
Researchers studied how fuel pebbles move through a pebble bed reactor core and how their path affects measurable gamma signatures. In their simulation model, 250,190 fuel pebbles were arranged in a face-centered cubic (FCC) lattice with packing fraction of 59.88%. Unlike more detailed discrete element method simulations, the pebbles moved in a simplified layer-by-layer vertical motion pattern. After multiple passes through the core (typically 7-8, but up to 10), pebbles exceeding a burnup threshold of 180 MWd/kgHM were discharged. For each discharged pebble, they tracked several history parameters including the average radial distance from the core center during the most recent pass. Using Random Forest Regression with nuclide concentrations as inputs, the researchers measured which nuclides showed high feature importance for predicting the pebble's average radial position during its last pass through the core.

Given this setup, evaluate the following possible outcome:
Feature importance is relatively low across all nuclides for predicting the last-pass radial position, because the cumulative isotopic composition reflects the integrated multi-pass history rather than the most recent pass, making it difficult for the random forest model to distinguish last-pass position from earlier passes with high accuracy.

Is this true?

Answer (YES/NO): NO